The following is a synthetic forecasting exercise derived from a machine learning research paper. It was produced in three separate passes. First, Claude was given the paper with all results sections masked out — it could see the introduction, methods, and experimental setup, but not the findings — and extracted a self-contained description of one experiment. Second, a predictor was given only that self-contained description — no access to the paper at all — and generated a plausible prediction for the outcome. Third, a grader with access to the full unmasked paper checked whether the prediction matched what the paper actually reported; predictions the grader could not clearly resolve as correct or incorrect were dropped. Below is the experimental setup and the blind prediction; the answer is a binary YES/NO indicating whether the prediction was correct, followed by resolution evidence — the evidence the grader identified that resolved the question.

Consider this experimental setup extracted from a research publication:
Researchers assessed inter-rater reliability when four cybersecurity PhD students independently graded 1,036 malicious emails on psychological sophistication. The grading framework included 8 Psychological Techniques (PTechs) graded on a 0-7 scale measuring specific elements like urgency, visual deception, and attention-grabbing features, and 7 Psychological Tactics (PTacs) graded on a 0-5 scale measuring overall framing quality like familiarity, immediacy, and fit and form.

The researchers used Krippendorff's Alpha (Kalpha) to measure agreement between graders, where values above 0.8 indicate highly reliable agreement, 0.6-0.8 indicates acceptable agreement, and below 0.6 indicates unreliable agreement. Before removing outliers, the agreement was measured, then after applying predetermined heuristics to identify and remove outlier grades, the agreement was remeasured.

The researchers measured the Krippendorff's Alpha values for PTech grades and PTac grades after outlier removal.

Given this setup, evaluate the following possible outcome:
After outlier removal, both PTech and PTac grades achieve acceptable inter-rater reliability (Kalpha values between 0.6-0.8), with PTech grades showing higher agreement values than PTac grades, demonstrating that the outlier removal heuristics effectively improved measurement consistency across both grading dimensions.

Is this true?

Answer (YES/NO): NO